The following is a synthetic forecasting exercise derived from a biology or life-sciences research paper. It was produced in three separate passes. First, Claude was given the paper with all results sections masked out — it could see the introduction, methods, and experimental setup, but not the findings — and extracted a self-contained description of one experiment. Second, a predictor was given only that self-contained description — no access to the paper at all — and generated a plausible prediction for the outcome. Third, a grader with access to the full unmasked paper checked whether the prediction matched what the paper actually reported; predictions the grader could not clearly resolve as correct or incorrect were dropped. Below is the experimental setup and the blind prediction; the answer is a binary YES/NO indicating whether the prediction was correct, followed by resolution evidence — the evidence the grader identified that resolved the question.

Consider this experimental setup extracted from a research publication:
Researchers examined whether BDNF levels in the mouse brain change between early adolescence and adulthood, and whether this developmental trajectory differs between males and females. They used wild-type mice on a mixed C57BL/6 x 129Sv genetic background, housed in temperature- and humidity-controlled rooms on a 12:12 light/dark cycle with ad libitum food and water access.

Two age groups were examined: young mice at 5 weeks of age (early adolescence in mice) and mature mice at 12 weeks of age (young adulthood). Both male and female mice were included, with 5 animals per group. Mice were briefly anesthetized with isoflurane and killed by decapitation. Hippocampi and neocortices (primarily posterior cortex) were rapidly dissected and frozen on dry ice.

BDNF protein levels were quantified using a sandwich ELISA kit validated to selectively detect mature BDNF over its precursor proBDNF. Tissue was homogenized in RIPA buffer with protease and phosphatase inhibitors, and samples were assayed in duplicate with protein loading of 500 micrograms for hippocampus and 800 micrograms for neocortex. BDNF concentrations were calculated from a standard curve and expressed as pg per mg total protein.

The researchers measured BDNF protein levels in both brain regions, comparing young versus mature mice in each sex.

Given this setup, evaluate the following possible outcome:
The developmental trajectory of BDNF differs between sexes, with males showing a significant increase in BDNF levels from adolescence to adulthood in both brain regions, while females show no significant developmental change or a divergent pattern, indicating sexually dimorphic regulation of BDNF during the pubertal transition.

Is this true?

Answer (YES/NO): NO